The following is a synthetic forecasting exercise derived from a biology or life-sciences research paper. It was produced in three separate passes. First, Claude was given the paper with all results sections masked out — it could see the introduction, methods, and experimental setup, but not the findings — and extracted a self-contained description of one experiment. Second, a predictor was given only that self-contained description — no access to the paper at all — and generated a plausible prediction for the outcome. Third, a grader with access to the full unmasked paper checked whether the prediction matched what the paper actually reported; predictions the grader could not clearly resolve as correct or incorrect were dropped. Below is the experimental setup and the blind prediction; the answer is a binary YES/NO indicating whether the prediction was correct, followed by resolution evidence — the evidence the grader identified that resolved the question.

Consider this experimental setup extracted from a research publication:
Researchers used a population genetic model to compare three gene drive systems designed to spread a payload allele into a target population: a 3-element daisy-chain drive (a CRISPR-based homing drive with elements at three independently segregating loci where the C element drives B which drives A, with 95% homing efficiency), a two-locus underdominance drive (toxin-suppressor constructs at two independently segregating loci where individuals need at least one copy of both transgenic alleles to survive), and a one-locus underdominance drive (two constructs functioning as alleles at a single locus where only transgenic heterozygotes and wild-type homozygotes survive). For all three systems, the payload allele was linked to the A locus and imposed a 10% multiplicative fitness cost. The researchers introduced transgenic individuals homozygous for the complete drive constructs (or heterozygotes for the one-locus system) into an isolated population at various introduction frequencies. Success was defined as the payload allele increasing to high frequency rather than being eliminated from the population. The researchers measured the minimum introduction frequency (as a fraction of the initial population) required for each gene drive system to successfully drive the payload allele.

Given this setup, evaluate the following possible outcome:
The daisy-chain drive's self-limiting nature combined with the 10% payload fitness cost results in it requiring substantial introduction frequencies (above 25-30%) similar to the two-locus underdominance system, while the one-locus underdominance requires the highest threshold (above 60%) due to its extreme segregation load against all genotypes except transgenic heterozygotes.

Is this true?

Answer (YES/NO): NO